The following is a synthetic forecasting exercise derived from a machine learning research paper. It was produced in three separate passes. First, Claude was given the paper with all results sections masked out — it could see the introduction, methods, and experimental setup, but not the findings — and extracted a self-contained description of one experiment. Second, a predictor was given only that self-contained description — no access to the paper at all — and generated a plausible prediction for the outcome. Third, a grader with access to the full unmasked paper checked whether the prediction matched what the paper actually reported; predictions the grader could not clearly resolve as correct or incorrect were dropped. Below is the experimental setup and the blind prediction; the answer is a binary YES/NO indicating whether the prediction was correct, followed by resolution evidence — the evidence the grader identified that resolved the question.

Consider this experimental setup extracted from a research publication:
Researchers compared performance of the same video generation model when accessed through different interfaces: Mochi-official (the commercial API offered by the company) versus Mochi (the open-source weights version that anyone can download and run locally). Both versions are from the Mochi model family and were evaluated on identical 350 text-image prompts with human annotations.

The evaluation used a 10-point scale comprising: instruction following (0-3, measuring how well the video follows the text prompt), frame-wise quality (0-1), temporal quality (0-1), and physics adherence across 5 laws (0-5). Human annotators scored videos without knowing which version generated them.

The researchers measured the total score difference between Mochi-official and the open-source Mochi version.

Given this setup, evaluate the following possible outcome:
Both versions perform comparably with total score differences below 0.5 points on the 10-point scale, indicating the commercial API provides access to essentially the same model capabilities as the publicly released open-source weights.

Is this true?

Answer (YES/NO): NO